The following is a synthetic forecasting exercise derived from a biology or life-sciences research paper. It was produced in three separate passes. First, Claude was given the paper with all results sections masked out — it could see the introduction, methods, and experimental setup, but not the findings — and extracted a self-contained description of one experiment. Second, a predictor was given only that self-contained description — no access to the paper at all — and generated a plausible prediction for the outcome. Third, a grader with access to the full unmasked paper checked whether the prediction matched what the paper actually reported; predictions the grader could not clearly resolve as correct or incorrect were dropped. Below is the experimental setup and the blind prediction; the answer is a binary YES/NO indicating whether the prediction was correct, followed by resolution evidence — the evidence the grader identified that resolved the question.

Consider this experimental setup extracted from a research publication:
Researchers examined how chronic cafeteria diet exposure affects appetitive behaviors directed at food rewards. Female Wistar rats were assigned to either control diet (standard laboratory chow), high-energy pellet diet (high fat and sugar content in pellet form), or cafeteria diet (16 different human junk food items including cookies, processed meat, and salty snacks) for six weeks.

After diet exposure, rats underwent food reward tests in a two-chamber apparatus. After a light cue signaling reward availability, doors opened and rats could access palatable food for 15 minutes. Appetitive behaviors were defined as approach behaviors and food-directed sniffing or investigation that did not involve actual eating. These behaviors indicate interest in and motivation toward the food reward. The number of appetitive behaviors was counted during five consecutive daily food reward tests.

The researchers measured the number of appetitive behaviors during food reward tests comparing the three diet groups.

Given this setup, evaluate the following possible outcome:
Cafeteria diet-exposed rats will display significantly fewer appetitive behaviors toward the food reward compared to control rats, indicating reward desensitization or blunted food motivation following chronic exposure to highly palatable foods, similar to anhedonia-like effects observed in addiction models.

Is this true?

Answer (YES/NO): YES